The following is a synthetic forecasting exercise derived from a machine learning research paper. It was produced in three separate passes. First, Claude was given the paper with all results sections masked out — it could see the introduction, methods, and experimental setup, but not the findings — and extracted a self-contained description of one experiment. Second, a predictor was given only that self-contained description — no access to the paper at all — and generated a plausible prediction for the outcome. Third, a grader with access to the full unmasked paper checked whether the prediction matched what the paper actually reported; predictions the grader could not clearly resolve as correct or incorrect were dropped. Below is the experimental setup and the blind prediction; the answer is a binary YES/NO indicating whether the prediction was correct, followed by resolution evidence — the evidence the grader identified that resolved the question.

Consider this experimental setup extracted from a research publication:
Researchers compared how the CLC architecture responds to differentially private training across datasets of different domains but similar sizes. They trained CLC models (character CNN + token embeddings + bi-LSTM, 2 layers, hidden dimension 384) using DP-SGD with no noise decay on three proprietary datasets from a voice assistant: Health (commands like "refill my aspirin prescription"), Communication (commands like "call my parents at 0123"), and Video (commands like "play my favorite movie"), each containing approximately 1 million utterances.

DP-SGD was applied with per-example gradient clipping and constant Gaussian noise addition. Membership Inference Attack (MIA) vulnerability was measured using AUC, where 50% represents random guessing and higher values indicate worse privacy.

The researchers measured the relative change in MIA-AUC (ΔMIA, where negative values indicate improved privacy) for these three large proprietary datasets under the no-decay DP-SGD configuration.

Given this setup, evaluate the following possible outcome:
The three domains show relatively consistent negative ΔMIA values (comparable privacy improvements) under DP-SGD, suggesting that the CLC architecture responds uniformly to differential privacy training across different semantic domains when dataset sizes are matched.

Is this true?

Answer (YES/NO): NO